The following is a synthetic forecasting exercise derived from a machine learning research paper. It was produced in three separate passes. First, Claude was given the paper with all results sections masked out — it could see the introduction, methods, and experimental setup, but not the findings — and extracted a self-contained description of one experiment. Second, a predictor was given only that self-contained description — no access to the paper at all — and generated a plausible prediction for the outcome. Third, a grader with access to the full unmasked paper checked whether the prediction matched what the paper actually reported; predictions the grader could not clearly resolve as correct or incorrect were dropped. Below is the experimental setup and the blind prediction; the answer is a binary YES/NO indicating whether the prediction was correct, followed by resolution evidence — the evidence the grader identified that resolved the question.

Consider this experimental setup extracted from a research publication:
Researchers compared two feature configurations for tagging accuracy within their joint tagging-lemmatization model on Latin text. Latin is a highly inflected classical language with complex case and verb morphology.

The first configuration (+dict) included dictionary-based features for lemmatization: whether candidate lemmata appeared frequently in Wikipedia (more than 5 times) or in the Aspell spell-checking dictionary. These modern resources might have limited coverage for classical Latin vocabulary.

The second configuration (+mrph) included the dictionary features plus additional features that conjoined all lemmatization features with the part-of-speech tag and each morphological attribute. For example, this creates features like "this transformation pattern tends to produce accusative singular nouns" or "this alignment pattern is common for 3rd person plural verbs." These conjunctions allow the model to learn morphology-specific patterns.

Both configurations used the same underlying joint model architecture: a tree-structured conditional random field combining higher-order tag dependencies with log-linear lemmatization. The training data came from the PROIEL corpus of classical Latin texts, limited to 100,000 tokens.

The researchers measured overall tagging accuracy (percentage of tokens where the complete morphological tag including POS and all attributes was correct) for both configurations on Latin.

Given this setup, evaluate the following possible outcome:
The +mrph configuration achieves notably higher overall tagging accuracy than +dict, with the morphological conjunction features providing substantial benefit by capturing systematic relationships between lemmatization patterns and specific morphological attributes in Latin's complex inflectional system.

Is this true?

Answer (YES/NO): NO